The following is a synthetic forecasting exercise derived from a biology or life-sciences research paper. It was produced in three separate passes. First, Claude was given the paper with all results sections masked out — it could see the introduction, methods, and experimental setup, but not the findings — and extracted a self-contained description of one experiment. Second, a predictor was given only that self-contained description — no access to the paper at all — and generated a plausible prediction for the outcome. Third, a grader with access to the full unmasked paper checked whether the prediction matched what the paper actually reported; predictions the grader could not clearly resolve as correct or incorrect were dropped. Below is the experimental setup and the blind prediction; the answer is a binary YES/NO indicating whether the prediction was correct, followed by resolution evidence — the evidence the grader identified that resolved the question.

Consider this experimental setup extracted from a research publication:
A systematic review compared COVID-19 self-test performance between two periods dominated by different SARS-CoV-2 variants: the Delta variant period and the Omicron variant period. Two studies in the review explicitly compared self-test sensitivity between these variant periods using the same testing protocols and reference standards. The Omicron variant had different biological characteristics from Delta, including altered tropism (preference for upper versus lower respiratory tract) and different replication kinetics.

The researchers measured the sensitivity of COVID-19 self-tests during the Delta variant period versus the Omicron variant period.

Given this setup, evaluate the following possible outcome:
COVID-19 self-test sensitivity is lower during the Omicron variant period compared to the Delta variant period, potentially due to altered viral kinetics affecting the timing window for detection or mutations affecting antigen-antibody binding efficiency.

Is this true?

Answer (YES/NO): NO